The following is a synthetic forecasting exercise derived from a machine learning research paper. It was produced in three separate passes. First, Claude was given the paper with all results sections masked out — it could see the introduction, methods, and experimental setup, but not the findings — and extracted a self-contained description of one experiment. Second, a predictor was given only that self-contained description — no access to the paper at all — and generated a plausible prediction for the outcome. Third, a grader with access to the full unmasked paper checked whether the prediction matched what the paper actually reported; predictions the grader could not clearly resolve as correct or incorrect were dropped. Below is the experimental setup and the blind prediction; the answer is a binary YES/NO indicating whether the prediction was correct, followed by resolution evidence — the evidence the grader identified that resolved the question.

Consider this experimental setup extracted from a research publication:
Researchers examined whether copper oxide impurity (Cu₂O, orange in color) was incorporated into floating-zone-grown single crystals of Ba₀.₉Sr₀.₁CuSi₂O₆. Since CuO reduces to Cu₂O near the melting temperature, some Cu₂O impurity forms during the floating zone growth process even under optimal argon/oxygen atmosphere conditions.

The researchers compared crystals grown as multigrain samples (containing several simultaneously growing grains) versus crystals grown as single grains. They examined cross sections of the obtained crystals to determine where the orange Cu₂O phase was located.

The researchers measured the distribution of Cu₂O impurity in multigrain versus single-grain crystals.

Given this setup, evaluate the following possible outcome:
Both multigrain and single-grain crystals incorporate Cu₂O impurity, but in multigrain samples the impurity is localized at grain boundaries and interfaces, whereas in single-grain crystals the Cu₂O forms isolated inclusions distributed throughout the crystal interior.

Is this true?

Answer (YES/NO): NO